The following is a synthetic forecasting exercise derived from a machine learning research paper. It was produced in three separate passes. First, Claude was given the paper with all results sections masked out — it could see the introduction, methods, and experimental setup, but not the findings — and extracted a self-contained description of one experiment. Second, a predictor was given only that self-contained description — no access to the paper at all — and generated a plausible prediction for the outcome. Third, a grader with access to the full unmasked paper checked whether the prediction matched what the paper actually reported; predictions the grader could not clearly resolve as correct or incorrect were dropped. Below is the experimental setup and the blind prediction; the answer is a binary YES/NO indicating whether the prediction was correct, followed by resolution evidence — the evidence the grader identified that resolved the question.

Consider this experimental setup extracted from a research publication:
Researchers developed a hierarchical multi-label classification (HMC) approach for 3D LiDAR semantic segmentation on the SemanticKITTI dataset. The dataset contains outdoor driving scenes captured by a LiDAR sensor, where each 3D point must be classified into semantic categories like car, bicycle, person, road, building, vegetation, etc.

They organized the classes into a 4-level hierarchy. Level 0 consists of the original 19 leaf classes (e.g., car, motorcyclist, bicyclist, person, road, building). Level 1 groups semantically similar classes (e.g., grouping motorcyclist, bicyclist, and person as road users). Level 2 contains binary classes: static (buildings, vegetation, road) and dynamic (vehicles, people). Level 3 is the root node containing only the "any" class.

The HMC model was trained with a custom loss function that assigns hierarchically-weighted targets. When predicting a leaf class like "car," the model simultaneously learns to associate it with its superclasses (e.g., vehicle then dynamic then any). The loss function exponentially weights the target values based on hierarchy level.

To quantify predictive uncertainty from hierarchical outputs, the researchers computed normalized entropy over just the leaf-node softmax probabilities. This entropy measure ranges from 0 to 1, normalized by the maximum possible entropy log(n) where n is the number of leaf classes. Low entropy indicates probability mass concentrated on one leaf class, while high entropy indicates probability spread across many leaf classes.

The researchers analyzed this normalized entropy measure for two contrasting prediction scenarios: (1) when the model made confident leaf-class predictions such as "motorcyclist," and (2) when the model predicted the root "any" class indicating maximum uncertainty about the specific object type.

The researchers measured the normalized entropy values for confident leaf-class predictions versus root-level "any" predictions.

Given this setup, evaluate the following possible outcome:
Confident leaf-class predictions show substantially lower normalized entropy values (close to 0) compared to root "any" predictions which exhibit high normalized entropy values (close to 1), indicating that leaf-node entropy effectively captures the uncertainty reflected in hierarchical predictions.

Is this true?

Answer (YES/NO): NO